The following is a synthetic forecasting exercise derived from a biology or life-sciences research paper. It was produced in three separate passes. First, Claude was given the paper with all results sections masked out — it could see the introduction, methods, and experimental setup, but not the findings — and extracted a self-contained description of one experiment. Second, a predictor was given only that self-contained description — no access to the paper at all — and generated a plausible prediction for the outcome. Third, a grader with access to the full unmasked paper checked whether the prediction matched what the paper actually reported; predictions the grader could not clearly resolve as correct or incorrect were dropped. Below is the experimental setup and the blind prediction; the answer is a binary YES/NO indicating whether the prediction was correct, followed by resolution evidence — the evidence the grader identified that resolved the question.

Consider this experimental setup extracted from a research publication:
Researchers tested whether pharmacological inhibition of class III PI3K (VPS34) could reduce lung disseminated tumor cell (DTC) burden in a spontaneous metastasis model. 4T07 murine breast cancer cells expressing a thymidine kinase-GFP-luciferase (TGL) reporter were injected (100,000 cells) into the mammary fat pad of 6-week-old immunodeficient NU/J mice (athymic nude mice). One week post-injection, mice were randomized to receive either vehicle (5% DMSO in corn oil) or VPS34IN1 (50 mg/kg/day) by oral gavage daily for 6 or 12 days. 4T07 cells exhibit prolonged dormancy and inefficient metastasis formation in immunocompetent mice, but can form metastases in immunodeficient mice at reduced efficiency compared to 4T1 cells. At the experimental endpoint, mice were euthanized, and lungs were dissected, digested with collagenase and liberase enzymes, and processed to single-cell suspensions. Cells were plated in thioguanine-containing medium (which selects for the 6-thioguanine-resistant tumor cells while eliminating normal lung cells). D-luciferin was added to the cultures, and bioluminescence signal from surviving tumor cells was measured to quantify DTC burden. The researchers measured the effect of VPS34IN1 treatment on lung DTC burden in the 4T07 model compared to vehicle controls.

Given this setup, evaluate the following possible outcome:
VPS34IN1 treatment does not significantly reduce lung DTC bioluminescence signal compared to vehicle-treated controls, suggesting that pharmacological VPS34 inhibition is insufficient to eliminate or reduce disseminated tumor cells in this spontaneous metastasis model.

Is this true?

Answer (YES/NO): NO